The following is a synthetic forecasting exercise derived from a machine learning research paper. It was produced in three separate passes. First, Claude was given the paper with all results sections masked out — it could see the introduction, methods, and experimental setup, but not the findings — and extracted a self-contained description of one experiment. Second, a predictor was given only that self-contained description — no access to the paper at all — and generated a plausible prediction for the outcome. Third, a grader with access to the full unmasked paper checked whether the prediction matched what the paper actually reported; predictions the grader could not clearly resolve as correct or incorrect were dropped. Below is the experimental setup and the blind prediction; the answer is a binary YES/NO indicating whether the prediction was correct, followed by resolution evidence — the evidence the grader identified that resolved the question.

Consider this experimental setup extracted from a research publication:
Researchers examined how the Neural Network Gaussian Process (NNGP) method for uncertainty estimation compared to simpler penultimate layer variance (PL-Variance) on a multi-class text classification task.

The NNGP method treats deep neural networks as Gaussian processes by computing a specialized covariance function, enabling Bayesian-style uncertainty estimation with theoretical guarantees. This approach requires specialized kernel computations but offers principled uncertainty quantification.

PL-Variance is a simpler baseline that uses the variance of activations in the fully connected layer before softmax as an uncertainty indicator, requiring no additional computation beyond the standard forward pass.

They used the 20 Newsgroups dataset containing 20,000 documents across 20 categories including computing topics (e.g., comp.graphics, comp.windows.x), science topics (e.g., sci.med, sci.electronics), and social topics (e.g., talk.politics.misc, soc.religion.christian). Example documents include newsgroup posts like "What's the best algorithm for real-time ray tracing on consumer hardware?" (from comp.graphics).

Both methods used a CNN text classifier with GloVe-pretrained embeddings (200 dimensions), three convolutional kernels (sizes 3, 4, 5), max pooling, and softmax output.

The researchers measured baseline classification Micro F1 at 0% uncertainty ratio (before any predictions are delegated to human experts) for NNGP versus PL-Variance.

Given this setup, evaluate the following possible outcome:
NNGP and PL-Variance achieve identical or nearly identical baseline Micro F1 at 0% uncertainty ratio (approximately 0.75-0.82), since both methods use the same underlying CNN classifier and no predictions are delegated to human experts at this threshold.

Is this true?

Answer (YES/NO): NO